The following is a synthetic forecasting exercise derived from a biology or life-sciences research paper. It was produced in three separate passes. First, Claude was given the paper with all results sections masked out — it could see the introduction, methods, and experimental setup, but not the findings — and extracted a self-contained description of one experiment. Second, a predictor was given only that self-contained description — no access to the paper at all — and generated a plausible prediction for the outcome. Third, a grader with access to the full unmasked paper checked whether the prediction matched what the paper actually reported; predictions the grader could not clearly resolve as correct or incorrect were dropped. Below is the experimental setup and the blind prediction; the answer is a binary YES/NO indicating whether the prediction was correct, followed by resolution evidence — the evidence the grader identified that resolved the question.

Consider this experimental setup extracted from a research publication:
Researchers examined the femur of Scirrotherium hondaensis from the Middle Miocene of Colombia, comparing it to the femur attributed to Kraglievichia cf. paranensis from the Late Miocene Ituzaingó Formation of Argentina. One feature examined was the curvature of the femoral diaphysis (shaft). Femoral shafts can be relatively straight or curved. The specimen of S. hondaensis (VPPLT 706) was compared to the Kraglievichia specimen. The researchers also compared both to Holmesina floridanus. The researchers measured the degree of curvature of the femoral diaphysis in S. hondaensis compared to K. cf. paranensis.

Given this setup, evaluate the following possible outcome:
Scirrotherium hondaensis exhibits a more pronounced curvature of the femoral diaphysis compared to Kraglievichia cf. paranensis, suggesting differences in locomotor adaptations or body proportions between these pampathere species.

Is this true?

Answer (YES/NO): NO